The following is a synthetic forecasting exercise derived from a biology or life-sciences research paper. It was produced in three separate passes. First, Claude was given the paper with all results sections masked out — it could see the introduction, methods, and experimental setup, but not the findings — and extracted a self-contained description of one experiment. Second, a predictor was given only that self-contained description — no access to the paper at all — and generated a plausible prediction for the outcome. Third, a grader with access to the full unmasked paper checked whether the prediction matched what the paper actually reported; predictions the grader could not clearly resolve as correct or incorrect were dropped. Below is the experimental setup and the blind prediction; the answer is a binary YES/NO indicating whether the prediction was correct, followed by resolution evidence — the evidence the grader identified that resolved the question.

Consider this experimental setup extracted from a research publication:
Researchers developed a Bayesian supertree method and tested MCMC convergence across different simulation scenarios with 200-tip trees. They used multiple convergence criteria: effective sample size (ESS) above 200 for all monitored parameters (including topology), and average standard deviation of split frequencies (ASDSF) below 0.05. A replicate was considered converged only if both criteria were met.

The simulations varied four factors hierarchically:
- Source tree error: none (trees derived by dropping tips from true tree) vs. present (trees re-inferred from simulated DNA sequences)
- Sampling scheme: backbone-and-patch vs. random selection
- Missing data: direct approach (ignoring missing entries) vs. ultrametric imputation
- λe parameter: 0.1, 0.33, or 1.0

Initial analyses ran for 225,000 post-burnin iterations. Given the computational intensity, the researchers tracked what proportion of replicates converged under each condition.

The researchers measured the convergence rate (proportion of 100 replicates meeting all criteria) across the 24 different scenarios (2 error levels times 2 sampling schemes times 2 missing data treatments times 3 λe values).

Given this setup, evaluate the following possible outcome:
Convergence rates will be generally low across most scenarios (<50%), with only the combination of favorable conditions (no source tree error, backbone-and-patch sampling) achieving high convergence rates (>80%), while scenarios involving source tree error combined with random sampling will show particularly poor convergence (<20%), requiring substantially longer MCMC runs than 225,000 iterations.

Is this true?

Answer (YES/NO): NO